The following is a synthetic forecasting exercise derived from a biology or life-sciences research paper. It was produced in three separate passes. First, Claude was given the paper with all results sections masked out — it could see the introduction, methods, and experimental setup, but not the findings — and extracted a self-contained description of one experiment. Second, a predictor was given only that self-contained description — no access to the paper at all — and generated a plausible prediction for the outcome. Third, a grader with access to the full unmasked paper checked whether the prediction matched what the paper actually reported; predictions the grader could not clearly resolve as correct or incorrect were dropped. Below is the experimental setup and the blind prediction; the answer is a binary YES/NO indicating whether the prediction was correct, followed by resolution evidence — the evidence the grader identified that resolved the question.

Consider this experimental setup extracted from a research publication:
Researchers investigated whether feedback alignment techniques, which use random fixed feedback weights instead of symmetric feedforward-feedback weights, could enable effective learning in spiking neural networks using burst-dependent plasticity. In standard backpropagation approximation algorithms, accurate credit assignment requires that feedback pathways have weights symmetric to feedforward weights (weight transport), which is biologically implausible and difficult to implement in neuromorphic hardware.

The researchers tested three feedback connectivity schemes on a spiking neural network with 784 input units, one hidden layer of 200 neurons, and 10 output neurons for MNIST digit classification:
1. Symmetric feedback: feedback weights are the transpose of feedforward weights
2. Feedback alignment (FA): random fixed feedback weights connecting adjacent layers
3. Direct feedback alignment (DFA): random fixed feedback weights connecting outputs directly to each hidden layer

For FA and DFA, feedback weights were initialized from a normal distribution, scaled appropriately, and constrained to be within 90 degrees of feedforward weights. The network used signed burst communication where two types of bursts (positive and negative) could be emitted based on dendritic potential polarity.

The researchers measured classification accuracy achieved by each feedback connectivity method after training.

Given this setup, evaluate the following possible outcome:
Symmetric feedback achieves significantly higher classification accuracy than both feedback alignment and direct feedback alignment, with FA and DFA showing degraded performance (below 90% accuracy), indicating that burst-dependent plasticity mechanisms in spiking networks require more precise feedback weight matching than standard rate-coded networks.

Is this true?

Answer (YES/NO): NO